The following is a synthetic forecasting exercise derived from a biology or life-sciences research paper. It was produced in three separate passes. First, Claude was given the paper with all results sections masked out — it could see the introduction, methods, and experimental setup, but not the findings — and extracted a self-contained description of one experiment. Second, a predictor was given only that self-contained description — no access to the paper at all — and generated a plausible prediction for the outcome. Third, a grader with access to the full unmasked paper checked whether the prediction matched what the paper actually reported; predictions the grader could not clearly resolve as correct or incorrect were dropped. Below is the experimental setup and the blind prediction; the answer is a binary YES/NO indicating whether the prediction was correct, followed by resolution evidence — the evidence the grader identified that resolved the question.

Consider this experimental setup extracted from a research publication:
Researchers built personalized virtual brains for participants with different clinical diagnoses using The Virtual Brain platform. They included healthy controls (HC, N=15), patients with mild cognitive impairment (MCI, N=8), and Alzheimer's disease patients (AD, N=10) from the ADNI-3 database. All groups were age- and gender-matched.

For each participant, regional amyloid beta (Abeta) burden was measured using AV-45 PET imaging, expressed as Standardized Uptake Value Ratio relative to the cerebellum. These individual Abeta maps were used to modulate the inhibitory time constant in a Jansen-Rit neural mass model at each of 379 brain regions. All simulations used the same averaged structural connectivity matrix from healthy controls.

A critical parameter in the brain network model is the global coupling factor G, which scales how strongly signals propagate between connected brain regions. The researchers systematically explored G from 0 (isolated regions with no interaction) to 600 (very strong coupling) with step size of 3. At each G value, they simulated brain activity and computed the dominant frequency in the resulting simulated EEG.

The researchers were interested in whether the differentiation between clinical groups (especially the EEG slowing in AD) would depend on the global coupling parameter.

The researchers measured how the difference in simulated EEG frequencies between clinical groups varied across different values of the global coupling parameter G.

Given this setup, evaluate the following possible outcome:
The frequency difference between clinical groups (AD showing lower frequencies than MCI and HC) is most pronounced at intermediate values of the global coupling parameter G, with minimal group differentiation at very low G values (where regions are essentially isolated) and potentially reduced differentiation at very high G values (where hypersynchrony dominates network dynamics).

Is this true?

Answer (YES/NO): NO